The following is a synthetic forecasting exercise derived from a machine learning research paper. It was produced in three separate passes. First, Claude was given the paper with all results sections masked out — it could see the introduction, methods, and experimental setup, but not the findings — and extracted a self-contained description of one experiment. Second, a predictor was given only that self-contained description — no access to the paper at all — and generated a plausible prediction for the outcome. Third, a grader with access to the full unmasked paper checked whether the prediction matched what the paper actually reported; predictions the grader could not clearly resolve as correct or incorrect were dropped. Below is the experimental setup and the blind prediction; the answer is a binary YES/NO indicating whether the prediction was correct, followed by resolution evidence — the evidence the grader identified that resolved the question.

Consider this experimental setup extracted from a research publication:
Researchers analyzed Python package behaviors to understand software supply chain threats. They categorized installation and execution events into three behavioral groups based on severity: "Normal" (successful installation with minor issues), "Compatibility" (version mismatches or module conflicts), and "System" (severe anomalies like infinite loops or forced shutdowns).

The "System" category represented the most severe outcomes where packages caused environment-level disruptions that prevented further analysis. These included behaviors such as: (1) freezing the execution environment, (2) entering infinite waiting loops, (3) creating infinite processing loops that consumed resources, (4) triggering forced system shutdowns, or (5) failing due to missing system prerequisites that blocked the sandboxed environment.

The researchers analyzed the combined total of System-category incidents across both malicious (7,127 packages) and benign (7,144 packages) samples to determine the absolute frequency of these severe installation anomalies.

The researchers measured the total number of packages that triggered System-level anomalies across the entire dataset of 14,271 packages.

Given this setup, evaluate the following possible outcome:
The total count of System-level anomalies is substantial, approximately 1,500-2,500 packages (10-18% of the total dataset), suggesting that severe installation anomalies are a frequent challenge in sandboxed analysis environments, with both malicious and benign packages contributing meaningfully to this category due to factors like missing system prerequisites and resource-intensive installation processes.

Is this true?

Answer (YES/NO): NO